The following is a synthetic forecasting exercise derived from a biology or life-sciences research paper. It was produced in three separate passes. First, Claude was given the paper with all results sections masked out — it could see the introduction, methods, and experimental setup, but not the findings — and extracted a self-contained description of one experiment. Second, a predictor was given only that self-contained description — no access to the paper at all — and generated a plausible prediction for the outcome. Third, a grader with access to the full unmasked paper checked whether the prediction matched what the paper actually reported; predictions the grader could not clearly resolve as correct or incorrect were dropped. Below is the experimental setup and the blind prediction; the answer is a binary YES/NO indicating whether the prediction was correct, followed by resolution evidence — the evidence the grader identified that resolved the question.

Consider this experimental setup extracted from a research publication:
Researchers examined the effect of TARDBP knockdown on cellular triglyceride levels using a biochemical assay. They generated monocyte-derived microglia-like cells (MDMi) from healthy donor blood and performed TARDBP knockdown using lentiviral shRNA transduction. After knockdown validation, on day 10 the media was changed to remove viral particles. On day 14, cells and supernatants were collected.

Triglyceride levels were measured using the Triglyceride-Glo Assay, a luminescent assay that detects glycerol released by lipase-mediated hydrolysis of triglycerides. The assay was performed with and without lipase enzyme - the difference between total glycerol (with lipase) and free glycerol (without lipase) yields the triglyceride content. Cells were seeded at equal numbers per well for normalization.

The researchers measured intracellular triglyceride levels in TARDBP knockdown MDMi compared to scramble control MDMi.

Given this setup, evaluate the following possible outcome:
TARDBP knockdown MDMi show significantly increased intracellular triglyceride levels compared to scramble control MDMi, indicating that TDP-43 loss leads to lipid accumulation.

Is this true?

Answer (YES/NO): YES